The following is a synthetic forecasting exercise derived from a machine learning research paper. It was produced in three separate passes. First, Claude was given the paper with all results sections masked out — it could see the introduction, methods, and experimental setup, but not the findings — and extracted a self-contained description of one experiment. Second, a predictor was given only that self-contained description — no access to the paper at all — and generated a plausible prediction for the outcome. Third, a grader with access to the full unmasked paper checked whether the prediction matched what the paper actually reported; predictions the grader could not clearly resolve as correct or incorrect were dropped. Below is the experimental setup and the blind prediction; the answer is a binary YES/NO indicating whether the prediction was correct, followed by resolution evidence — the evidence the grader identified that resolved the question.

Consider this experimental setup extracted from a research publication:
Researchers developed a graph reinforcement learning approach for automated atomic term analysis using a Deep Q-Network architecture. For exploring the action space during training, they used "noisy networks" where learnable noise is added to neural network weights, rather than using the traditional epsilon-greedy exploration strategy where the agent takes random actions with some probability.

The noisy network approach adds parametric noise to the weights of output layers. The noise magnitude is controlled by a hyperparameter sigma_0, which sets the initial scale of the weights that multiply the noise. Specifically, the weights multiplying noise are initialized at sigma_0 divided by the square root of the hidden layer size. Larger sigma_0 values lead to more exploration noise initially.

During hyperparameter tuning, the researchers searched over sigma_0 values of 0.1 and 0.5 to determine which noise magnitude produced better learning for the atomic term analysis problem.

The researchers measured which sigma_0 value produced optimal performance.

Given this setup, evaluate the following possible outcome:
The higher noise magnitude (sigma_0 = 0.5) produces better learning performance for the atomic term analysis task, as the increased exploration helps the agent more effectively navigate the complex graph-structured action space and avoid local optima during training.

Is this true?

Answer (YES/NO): YES